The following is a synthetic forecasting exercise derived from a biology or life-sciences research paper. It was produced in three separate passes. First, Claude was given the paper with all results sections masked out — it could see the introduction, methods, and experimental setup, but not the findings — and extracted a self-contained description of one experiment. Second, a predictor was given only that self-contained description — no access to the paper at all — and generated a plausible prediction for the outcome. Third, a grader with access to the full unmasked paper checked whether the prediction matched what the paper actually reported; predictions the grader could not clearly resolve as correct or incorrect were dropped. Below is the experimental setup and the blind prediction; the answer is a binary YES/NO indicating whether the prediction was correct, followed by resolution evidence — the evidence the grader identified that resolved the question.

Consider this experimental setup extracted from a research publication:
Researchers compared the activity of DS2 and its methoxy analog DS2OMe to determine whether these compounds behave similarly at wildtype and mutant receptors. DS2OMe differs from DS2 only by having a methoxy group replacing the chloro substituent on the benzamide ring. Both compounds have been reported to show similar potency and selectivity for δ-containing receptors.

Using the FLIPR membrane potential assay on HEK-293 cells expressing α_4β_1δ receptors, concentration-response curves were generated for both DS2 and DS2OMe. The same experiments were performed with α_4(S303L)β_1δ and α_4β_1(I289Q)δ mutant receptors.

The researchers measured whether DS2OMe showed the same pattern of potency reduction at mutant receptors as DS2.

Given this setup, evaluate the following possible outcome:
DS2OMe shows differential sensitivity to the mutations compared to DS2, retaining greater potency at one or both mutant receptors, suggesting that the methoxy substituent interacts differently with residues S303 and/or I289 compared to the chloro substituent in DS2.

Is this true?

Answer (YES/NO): NO